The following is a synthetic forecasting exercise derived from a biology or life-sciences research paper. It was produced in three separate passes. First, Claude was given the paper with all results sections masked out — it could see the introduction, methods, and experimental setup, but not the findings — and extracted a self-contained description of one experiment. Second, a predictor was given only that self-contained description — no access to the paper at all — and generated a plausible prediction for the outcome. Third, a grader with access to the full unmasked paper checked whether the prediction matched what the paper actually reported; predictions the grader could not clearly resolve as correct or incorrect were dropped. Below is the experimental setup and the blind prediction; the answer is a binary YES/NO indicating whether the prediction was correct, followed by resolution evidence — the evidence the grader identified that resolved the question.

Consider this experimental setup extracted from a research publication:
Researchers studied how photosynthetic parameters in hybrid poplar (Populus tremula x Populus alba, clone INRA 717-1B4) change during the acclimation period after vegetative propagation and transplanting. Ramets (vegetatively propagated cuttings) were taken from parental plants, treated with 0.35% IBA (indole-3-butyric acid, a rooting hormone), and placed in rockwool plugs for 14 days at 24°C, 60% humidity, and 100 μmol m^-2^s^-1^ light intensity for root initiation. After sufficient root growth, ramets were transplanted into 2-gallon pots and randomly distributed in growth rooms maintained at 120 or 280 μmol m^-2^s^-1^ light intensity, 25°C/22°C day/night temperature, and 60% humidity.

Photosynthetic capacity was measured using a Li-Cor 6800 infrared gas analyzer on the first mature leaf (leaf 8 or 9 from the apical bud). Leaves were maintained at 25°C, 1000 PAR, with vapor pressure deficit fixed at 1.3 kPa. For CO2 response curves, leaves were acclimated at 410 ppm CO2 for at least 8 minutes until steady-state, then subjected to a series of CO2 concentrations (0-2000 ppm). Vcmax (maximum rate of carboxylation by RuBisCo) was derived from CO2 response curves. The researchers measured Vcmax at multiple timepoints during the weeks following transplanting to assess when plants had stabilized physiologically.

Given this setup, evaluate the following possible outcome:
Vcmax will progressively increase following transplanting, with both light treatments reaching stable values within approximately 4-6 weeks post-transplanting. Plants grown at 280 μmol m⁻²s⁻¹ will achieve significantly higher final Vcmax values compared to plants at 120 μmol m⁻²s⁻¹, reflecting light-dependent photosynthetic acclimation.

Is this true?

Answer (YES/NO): NO